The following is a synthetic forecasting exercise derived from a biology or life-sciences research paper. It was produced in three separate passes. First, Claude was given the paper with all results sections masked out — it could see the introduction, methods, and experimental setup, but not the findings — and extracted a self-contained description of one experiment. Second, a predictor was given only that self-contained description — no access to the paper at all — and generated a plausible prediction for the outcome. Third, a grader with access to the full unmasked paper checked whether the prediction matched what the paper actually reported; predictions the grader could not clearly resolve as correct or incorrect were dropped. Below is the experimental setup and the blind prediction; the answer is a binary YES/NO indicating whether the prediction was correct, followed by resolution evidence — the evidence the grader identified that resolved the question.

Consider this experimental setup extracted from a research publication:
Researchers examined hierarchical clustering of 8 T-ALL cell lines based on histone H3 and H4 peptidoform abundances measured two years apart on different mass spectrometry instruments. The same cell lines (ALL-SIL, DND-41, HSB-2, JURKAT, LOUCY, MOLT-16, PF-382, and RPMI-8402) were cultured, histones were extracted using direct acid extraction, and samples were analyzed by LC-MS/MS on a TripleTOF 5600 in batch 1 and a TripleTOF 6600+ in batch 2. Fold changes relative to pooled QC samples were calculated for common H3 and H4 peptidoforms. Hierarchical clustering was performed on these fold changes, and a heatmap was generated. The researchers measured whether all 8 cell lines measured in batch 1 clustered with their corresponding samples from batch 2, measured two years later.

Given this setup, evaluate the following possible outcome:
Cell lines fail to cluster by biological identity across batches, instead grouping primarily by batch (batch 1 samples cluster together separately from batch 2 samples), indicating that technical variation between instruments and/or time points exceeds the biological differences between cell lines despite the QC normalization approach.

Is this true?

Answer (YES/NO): NO